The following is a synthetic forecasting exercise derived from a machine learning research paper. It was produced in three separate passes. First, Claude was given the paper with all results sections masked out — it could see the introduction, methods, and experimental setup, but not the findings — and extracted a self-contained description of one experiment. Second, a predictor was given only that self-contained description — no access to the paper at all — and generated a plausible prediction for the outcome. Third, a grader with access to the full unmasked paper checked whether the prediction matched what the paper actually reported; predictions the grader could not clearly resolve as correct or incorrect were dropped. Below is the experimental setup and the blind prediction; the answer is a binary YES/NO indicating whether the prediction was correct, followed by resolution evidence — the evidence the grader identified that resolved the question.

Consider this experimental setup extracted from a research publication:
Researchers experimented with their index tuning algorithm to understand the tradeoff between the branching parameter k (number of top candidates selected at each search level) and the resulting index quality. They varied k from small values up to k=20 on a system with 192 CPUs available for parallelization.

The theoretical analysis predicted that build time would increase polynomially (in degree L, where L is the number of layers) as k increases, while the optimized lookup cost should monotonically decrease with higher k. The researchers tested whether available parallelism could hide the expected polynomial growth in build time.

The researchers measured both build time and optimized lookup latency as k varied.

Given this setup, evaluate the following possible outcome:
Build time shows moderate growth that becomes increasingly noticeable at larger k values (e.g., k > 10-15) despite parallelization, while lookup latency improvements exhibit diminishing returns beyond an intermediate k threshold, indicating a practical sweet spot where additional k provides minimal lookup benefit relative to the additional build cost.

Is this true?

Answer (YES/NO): NO